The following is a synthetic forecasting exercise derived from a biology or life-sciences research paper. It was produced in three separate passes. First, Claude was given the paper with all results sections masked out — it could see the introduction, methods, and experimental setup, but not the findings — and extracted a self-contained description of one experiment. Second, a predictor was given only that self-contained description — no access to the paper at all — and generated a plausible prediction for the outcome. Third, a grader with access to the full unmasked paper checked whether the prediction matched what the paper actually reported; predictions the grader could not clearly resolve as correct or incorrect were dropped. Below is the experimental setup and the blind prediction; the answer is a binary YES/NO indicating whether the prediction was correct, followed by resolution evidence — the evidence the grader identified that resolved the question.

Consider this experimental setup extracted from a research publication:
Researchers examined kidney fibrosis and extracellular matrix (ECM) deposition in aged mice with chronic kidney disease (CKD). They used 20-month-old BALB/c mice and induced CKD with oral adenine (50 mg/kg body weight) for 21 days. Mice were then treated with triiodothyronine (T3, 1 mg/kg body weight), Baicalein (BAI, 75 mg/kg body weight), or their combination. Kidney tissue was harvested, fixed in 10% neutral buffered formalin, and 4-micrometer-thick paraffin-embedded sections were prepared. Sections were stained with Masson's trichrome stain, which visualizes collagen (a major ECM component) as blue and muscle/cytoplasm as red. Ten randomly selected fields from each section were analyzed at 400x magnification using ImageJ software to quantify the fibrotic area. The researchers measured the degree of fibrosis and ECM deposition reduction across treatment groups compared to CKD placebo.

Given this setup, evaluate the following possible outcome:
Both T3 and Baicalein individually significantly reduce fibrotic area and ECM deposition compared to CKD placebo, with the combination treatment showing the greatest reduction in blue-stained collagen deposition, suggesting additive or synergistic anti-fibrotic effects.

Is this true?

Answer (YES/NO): YES